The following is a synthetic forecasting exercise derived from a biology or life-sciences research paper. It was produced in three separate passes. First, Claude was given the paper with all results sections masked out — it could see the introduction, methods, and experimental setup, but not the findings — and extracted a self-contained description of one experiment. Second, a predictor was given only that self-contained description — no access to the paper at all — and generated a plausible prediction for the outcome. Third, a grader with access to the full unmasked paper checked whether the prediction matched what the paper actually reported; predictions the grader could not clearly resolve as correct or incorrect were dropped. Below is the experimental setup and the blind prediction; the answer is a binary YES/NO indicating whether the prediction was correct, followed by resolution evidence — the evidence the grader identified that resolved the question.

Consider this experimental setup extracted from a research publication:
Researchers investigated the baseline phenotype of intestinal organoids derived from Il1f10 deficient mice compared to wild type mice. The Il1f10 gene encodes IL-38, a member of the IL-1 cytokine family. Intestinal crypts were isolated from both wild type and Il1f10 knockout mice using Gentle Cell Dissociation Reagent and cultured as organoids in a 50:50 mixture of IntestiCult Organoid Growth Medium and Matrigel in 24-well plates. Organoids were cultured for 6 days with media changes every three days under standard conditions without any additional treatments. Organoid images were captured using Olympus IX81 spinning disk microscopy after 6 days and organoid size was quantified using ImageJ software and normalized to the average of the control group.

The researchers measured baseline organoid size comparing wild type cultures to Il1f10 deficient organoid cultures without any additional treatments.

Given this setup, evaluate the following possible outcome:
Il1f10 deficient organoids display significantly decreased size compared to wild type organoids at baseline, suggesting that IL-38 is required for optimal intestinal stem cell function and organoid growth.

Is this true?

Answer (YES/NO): YES